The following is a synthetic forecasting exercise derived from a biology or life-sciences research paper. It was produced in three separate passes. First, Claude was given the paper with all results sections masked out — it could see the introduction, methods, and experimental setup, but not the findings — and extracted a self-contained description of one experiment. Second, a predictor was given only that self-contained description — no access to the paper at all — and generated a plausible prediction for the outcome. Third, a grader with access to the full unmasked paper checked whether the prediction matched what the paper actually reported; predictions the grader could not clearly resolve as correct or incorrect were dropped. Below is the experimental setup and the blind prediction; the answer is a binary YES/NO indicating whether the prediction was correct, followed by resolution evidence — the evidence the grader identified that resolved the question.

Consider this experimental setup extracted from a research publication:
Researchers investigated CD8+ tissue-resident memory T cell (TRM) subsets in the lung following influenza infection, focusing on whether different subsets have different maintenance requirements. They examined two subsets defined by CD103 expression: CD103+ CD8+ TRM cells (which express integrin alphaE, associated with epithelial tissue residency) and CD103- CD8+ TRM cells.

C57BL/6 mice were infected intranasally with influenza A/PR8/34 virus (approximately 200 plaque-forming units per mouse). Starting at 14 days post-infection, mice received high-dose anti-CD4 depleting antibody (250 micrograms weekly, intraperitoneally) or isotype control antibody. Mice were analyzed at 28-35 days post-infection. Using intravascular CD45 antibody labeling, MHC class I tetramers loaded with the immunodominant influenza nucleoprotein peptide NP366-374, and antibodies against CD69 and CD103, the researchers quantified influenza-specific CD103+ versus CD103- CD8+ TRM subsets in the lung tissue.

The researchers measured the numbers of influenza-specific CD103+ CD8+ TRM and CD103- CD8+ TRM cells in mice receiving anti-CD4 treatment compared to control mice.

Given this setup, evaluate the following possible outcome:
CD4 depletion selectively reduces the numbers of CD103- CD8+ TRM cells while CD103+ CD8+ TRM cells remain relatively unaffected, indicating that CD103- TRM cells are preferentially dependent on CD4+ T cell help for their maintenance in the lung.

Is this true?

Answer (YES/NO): NO